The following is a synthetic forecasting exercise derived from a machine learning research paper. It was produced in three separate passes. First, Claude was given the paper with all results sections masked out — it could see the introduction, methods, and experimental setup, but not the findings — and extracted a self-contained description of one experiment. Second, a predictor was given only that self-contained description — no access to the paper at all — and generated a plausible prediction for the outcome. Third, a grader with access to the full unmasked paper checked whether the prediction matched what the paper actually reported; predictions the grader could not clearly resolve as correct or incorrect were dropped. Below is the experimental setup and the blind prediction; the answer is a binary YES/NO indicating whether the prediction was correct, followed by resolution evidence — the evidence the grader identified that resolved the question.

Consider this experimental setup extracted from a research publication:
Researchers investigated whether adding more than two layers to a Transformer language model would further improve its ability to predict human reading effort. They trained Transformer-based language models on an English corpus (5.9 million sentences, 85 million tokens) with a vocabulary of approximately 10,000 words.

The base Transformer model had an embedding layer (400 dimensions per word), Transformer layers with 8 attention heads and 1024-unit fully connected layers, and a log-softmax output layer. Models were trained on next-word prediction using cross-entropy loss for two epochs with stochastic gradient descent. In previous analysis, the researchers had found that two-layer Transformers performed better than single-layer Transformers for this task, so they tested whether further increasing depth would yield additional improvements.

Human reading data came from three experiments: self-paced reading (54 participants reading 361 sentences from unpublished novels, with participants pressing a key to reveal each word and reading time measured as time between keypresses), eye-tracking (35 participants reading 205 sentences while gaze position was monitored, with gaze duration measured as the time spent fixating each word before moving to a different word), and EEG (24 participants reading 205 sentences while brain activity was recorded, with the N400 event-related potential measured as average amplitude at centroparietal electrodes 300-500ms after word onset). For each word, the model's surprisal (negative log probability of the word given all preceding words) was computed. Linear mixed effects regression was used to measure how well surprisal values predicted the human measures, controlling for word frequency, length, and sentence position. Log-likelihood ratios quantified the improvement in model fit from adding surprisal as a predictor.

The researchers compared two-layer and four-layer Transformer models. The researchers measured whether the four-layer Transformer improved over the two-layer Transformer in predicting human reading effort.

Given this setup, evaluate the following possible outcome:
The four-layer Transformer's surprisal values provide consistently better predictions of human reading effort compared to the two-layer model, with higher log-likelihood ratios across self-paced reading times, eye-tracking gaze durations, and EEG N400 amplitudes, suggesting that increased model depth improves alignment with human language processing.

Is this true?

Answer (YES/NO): NO